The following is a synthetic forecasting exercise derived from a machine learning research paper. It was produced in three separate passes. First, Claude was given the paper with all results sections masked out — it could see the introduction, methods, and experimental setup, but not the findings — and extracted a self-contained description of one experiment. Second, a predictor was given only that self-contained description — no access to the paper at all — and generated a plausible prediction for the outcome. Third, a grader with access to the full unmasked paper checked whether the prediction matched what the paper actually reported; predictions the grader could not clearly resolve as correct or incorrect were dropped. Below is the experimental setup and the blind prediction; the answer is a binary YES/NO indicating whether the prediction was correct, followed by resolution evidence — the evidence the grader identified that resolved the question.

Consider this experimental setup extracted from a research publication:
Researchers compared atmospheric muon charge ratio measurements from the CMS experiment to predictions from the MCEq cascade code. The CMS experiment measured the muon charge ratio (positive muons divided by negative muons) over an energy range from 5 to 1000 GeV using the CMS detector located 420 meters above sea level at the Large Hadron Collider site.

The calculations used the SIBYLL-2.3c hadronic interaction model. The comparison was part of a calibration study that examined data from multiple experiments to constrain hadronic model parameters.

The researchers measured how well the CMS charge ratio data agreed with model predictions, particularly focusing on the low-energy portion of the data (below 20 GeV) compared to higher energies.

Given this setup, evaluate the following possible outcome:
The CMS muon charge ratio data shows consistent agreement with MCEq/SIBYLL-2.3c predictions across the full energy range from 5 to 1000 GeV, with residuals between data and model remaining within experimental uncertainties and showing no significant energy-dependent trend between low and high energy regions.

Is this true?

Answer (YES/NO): NO